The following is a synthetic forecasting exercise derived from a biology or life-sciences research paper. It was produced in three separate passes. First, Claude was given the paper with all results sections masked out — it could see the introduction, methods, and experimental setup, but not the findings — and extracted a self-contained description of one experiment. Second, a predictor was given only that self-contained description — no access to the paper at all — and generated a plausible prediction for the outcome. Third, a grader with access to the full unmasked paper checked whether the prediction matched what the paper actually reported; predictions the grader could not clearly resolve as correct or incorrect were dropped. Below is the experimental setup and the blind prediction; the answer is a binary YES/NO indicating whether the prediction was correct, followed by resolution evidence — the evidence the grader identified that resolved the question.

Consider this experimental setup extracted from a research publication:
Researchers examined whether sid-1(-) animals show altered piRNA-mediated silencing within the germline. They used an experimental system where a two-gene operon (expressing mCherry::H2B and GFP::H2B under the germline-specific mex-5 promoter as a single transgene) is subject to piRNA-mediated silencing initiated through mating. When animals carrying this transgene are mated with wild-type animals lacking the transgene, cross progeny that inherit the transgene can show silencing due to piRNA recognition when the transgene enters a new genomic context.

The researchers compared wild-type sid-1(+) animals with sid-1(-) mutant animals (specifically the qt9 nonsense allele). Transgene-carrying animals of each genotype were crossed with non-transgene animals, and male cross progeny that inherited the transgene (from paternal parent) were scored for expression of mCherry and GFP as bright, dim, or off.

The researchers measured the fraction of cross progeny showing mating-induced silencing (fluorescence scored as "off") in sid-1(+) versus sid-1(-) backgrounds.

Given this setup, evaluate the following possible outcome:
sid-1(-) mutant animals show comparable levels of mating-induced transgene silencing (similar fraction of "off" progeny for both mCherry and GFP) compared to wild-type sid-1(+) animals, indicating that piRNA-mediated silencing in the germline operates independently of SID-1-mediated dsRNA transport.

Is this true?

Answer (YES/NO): NO